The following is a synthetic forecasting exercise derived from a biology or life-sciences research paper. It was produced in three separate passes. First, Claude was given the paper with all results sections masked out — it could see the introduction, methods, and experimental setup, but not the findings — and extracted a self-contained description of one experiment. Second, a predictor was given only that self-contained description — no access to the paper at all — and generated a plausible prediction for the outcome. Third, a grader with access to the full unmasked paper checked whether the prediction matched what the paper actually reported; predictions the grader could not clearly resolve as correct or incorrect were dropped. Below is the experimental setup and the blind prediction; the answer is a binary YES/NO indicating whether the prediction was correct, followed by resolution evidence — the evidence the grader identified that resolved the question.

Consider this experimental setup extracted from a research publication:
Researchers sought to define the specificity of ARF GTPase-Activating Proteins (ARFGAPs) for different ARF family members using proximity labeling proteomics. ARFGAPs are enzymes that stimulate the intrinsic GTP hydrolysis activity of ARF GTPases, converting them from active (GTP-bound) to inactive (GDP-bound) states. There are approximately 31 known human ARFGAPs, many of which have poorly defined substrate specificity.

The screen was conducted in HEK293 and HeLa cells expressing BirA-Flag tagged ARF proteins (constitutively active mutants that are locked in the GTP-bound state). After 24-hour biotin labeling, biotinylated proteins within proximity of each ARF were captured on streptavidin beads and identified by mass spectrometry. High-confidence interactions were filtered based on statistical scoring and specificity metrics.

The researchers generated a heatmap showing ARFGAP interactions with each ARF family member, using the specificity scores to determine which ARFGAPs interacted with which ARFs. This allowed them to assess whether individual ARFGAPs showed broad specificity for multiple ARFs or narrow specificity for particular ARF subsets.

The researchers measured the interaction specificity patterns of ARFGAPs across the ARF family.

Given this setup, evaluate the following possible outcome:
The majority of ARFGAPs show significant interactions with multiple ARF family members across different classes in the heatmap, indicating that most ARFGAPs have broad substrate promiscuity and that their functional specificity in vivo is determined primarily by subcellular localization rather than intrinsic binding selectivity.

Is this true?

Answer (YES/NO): NO